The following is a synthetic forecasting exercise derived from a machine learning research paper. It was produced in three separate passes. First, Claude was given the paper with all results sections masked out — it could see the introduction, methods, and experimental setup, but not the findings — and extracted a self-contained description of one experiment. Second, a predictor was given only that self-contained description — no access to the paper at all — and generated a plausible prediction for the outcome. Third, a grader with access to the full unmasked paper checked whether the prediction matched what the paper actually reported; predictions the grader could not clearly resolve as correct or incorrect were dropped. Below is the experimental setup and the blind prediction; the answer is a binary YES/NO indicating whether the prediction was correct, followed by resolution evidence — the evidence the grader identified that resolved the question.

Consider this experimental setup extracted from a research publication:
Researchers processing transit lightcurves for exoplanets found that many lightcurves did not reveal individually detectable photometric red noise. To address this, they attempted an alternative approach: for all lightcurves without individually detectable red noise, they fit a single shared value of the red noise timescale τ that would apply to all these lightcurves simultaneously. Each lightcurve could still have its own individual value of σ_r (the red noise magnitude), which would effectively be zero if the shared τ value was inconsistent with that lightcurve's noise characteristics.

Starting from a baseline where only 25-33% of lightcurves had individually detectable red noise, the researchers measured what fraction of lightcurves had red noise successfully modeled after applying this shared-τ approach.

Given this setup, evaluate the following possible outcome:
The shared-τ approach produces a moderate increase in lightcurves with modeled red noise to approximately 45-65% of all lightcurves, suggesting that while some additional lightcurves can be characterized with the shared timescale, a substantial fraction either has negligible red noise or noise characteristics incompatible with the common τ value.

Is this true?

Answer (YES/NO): NO